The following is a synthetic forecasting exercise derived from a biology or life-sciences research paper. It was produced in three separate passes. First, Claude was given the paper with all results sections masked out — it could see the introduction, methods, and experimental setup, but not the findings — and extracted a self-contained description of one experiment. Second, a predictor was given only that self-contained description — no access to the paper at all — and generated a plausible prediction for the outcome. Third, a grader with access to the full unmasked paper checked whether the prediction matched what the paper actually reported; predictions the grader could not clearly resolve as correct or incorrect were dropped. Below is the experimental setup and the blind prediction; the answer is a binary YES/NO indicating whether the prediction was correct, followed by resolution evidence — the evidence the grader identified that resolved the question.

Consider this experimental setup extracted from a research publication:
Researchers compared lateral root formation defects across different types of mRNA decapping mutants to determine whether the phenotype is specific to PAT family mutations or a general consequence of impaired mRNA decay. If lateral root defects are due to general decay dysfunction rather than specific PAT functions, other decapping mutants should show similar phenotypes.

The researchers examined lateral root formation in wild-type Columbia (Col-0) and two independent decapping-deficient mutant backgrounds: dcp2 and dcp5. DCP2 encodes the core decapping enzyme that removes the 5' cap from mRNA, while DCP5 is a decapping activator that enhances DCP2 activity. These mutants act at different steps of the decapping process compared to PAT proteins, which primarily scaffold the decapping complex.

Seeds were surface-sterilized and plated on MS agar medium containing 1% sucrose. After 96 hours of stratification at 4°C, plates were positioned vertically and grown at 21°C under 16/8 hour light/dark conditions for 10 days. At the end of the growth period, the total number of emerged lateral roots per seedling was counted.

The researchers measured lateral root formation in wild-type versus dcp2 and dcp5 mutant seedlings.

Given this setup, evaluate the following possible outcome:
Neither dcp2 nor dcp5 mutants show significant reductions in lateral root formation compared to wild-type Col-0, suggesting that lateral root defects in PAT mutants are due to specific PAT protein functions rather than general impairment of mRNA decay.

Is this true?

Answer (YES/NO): NO